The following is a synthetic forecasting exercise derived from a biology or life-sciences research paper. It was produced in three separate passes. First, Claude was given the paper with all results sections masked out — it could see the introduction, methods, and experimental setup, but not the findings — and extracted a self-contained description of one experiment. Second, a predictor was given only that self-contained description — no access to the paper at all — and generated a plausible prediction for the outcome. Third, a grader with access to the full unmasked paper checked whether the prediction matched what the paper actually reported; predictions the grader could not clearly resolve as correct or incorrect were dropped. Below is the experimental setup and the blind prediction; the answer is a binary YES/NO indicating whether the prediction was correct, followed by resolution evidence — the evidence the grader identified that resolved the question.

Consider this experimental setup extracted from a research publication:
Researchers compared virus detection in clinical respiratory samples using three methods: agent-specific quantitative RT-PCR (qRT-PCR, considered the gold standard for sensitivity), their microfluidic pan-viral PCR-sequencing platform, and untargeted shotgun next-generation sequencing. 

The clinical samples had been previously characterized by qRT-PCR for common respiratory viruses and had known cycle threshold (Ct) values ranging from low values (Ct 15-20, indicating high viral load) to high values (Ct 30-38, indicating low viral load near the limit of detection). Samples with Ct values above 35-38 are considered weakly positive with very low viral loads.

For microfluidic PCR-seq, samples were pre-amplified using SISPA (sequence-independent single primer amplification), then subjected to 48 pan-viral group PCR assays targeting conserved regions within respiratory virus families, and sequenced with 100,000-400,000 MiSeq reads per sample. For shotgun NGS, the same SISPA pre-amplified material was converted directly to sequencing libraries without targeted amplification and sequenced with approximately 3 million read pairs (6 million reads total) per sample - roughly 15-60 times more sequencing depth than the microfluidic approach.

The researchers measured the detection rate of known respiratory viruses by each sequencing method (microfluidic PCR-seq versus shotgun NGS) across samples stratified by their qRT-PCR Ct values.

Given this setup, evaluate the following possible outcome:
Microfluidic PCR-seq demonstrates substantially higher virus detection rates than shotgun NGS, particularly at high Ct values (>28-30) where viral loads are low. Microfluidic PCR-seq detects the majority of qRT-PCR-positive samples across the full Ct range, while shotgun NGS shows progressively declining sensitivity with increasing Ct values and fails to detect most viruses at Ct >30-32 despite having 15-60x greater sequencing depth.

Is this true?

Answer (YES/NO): YES